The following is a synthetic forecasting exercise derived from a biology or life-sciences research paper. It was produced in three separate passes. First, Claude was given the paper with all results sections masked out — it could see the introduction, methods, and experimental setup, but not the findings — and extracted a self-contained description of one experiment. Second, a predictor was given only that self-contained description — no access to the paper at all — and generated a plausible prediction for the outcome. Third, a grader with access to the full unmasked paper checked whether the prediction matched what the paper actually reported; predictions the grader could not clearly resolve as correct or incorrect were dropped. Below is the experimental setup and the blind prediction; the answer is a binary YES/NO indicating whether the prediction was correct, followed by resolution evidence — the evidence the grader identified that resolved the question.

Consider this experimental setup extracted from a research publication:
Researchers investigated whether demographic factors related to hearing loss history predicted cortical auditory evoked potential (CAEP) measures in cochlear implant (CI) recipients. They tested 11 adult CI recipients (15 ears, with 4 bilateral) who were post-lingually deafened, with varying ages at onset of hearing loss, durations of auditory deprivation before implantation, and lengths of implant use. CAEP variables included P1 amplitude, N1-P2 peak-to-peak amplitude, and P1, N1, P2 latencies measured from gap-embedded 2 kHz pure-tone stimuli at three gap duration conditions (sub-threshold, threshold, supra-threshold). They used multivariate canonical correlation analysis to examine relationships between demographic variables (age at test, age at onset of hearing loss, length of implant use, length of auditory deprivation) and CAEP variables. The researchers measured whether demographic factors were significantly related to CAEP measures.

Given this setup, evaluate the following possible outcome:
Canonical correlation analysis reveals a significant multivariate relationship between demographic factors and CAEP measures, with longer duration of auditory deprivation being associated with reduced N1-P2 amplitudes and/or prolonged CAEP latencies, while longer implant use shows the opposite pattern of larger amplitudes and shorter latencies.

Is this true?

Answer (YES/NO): NO